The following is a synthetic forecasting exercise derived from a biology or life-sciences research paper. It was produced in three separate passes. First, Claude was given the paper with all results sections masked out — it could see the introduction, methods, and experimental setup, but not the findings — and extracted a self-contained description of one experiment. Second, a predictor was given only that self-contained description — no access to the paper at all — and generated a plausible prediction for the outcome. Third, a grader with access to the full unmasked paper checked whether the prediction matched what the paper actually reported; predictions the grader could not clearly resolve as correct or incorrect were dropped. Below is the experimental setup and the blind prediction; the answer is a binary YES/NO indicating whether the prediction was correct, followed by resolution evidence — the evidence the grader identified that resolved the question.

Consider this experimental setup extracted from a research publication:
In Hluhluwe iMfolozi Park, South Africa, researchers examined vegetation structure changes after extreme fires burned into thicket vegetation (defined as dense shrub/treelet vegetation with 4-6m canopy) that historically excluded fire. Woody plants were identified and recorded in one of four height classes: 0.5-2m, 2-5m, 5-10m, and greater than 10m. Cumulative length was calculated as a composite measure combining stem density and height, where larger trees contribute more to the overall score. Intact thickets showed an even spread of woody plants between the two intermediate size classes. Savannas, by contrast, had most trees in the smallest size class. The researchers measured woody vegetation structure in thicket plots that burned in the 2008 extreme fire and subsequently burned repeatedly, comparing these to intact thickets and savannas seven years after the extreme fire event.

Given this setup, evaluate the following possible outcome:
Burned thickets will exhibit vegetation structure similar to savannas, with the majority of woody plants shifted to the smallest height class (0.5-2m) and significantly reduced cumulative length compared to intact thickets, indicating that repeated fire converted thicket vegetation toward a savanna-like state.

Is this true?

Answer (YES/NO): YES